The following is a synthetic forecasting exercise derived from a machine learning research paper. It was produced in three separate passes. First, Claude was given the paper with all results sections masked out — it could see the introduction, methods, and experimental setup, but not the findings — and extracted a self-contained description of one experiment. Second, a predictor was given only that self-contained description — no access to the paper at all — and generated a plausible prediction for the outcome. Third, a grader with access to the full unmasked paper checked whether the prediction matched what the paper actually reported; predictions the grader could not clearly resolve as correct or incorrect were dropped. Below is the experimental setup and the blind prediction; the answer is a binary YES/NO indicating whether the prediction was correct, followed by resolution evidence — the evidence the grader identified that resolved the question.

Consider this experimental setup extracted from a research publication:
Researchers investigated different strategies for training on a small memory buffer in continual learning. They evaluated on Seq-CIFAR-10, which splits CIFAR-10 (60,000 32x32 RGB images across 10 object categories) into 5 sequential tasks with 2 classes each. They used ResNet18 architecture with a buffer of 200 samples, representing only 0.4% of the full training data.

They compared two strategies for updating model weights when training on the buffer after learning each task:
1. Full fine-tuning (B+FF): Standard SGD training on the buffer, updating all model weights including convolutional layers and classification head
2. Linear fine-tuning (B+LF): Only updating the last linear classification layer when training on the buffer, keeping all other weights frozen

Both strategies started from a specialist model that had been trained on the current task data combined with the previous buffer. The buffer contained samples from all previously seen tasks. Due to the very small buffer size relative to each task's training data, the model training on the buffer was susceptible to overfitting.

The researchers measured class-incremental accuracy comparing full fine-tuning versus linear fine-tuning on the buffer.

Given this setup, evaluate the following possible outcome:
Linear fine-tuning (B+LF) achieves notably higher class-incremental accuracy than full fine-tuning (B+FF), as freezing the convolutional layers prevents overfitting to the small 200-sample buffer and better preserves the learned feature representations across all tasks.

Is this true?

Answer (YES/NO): NO